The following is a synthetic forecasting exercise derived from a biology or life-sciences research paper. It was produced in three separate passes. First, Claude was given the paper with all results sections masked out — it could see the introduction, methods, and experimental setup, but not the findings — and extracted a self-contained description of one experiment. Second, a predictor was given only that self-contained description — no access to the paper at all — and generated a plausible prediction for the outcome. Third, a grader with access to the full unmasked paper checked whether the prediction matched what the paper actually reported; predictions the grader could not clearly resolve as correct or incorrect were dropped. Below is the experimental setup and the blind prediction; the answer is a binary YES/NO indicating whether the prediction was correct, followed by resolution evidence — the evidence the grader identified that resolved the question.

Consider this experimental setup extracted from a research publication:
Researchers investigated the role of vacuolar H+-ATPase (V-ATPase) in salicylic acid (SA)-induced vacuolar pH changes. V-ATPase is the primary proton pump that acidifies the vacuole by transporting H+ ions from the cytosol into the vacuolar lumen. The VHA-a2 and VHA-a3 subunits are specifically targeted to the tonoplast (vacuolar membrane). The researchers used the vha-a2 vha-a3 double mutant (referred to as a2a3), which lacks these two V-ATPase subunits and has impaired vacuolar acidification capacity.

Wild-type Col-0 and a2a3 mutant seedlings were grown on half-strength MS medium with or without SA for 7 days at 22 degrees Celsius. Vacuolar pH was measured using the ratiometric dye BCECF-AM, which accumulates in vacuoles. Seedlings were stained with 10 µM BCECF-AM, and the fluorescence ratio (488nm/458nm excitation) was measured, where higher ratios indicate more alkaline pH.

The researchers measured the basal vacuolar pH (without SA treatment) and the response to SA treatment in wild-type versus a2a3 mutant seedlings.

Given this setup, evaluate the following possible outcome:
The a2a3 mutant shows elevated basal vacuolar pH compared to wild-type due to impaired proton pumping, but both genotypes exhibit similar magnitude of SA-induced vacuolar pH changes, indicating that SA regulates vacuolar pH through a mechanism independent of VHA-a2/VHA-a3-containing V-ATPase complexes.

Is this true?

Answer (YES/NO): NO